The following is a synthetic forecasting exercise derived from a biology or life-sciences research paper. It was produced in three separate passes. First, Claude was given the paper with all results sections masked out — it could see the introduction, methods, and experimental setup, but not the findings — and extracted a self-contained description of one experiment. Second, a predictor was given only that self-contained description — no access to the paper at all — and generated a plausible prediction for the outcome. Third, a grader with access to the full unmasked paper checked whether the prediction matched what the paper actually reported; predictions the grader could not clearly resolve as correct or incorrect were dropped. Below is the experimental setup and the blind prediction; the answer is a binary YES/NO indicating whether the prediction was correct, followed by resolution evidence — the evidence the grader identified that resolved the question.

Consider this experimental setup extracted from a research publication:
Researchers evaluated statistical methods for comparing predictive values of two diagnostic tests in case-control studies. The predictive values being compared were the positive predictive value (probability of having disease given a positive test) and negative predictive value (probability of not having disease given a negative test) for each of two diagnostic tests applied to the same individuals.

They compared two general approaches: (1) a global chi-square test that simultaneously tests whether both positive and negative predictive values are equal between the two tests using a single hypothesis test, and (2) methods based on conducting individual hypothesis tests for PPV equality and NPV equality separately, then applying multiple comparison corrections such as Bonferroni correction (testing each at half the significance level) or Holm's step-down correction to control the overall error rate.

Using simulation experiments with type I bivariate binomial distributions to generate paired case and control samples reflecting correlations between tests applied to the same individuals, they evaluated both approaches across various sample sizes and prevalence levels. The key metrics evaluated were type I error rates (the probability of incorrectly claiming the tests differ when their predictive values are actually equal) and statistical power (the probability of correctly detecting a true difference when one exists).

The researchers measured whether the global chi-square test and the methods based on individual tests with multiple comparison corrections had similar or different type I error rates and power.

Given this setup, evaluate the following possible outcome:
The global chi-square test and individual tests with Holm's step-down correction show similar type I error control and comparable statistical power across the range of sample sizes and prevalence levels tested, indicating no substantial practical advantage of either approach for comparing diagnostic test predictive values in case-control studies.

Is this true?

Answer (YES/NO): YES